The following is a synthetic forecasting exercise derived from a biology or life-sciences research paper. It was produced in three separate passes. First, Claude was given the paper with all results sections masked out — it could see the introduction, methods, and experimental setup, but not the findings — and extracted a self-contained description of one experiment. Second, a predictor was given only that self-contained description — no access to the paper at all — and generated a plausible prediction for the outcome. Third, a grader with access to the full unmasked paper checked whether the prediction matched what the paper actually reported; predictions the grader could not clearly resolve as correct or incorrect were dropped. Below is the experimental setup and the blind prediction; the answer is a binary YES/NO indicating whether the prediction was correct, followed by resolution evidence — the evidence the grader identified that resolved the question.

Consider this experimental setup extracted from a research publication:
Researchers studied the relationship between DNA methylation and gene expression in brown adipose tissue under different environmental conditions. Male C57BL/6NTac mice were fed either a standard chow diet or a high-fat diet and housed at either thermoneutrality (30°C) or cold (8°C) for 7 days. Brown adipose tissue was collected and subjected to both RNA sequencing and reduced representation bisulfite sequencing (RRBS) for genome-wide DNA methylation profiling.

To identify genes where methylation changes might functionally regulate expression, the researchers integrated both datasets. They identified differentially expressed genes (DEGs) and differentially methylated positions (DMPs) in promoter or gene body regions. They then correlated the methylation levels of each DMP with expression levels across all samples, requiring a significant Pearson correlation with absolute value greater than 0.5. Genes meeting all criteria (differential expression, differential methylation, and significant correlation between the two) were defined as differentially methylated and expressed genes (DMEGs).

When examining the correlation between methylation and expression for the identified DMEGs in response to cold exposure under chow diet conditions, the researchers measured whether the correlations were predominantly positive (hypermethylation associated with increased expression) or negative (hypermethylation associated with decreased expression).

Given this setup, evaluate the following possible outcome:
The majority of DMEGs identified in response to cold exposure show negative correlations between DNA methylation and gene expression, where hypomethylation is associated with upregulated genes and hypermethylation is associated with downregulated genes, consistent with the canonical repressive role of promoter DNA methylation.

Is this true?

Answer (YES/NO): NO